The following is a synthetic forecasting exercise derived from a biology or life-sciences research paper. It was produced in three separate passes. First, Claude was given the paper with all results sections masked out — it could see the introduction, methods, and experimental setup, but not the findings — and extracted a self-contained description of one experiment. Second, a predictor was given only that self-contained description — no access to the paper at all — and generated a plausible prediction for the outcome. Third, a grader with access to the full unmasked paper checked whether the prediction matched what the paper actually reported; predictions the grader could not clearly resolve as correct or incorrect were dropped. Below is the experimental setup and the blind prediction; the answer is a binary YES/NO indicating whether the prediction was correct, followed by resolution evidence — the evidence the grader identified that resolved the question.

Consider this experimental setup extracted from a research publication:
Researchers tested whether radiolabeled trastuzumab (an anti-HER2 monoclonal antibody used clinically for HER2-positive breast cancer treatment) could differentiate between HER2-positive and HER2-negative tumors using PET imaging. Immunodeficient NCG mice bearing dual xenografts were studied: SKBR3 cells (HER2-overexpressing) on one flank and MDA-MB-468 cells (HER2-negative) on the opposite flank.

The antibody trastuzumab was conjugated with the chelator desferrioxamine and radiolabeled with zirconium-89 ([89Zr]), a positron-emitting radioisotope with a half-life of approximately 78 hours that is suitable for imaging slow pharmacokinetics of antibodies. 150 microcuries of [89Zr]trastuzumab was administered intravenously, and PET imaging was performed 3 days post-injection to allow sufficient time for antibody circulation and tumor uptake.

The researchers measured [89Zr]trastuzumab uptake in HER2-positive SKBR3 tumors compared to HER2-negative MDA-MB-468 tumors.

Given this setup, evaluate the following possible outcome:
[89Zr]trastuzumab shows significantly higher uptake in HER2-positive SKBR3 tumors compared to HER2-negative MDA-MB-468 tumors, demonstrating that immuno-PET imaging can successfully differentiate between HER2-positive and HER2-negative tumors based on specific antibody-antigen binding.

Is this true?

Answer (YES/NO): YES